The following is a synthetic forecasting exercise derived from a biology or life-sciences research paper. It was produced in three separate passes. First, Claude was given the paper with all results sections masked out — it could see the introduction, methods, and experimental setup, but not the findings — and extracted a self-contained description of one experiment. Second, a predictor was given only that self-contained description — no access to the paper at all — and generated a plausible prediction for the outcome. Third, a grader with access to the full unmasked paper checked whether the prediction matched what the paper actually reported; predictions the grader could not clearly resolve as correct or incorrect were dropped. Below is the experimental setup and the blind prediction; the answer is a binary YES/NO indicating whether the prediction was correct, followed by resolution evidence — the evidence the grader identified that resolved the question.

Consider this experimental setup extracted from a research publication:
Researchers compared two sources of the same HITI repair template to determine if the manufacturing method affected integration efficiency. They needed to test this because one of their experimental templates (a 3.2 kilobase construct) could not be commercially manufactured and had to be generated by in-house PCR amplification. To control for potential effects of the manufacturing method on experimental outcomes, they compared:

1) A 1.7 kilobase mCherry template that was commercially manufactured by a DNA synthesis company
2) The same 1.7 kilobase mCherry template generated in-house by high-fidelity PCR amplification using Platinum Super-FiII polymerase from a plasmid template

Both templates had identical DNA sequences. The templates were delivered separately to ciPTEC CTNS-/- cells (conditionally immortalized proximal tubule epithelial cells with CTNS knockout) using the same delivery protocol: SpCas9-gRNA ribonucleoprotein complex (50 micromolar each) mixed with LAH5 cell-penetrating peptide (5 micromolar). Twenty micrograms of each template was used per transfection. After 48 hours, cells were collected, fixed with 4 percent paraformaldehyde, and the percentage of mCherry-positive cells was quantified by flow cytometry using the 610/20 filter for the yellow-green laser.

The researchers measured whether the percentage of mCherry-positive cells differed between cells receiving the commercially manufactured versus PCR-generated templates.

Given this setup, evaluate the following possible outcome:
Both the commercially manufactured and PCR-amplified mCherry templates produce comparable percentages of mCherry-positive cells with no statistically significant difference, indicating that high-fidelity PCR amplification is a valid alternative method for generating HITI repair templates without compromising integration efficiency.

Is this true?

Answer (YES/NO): YES